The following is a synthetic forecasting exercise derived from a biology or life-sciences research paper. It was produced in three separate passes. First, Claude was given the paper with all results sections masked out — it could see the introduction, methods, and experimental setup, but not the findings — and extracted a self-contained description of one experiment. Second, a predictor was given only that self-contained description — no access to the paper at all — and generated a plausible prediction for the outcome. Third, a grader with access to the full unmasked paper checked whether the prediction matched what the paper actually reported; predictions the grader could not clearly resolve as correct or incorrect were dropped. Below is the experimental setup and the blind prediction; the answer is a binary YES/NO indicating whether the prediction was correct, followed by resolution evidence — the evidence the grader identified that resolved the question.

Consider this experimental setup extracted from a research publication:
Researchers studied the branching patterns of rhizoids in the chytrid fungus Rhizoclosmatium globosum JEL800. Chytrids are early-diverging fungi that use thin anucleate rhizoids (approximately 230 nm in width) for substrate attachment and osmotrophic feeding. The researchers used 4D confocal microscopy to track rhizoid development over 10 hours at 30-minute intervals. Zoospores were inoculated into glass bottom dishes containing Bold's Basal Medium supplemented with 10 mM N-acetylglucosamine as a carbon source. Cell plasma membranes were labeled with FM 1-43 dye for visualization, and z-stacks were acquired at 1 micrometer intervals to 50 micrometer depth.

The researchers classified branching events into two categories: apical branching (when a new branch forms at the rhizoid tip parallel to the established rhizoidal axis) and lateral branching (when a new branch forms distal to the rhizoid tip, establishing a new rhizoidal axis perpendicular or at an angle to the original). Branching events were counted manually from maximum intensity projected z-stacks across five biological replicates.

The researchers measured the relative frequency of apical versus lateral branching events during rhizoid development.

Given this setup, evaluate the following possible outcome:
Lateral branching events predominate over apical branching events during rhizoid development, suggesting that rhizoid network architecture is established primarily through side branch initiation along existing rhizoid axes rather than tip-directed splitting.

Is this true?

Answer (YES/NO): YES